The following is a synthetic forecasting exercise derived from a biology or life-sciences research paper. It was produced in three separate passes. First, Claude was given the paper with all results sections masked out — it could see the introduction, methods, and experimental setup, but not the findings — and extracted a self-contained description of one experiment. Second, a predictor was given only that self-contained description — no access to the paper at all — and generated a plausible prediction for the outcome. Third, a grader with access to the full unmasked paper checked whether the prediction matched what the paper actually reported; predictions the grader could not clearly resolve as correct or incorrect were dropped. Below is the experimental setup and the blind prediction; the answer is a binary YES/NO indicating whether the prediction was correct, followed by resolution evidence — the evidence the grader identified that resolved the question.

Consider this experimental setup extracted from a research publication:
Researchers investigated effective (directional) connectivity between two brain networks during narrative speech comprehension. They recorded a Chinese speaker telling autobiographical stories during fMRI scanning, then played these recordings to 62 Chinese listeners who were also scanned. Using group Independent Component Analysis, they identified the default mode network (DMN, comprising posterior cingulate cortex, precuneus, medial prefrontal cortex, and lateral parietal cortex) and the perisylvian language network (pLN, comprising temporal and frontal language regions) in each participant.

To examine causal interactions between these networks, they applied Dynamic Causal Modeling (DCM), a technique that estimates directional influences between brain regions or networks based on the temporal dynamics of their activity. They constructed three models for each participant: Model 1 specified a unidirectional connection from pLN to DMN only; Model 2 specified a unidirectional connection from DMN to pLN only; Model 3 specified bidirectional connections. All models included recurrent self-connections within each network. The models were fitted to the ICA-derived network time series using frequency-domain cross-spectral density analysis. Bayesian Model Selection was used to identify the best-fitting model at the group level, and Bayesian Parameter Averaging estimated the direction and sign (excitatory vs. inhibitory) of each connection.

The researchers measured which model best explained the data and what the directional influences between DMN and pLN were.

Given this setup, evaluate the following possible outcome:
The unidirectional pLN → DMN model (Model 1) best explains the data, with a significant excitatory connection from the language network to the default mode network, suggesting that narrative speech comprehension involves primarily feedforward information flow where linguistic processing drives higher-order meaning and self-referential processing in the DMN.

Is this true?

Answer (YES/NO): NO